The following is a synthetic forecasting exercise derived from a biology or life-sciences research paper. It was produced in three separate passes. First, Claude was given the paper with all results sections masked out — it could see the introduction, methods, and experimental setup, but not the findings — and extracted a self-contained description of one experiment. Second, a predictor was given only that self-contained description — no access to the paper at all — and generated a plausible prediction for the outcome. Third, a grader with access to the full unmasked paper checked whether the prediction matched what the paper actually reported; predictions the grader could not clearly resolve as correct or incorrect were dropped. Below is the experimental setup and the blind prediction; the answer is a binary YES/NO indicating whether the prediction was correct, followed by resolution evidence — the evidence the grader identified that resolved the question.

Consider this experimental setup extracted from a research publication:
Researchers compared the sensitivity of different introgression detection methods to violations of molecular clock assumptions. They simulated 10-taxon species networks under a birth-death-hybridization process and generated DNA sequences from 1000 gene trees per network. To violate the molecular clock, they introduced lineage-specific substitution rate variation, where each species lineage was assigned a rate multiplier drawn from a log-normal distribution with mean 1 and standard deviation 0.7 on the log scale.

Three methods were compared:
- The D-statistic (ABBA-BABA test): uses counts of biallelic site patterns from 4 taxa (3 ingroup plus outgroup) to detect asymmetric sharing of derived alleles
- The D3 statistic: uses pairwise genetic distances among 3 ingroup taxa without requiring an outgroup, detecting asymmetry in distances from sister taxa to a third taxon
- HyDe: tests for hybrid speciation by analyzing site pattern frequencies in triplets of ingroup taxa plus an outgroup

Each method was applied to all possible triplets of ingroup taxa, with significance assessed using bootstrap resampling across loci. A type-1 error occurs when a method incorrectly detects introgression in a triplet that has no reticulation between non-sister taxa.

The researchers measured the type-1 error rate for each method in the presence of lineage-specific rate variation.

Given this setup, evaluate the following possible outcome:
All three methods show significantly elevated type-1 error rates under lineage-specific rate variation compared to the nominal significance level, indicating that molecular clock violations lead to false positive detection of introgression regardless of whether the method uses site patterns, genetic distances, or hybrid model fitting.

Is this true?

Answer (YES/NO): YES